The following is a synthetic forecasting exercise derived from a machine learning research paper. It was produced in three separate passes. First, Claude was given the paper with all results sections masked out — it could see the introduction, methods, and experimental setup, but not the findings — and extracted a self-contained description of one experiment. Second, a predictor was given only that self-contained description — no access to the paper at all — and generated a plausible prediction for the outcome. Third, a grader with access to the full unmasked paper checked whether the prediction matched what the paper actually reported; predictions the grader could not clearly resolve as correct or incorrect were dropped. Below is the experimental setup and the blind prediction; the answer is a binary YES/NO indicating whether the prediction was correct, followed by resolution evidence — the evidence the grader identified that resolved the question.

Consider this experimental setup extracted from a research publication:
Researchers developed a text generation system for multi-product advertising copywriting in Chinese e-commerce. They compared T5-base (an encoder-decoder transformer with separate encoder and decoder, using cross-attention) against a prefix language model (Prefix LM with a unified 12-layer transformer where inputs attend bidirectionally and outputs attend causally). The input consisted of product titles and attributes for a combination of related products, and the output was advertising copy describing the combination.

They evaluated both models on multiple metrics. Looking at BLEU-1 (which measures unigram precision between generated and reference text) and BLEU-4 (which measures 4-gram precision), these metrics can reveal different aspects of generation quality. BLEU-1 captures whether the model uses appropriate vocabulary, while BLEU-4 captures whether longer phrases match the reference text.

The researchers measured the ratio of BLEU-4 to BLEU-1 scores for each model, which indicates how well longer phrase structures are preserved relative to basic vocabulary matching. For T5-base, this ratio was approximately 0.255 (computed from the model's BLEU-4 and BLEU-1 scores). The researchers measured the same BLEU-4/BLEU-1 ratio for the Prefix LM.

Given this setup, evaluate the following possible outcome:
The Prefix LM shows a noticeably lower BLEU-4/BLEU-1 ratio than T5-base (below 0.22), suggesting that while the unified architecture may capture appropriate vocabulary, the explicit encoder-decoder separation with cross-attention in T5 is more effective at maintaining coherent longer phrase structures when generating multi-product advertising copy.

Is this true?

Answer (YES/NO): NO